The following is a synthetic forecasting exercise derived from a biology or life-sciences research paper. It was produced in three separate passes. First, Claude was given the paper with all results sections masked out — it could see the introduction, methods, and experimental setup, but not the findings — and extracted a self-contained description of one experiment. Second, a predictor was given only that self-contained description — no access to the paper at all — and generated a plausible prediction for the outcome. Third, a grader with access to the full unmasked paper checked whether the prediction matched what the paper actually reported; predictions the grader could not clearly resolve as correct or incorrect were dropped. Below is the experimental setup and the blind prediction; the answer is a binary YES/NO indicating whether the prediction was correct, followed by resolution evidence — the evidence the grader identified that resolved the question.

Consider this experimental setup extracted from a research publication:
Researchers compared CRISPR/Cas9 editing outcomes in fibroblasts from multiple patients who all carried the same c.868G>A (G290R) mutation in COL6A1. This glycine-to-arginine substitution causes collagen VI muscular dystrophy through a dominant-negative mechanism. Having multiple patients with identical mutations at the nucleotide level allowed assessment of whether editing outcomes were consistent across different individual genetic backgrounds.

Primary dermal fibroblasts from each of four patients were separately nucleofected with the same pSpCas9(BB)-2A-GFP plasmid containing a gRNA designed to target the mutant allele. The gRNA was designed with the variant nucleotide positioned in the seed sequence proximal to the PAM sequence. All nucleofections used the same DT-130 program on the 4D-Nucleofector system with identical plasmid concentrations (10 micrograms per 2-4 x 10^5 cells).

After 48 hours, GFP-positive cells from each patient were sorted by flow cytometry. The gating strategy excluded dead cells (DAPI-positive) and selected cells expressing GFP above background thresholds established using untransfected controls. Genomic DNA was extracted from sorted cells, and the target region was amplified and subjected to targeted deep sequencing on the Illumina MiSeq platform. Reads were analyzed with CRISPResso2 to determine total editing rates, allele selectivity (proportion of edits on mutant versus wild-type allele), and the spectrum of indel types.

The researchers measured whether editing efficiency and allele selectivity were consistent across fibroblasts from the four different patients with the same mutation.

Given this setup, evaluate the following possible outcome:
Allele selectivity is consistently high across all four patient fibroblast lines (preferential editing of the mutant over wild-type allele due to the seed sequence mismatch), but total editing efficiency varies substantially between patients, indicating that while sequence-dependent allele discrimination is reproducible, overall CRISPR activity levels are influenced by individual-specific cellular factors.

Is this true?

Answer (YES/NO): NO